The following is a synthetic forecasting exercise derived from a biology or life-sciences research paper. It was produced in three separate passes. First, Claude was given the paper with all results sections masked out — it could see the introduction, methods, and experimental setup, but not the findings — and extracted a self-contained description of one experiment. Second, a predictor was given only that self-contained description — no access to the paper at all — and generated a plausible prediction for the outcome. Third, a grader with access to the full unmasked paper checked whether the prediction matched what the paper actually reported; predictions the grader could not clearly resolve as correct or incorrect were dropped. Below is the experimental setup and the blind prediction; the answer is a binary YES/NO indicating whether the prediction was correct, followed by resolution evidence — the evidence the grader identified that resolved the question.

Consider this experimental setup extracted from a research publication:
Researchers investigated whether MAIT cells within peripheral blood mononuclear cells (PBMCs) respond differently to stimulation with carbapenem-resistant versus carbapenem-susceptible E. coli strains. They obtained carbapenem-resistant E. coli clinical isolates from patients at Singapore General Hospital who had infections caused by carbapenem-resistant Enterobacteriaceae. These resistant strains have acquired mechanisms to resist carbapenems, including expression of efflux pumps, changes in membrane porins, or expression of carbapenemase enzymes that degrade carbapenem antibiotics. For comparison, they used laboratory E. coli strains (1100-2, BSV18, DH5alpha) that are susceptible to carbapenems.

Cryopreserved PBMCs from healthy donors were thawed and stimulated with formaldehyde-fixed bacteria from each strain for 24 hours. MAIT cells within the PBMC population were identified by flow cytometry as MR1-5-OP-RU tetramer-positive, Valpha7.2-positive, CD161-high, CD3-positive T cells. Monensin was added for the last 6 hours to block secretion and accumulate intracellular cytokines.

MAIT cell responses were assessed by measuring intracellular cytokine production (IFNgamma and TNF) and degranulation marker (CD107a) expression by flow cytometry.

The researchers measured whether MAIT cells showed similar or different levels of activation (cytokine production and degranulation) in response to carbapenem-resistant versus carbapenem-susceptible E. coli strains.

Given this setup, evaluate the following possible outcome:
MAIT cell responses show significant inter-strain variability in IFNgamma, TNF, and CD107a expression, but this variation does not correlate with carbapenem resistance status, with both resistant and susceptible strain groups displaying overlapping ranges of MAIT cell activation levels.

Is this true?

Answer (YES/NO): NO